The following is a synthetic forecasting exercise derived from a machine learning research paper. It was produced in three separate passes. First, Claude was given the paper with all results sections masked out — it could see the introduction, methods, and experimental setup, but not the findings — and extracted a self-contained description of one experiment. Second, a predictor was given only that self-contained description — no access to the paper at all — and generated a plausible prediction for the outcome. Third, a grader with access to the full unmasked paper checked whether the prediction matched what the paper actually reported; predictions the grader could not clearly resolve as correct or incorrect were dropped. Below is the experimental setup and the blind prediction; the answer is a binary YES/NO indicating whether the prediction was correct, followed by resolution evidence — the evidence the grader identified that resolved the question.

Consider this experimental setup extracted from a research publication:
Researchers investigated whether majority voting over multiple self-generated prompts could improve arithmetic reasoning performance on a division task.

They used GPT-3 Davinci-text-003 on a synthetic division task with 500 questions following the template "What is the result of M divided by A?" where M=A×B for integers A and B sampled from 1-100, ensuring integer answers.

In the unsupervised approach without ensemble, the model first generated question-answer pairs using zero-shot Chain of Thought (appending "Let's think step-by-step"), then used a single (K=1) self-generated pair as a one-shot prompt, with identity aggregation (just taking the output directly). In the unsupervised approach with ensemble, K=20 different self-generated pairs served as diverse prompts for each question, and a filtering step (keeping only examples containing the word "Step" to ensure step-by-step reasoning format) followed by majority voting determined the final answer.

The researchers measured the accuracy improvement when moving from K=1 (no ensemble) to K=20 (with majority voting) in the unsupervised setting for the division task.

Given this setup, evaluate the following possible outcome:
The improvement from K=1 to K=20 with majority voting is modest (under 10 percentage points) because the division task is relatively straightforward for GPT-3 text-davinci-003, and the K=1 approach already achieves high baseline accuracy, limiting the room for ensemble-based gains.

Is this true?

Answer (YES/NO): YES